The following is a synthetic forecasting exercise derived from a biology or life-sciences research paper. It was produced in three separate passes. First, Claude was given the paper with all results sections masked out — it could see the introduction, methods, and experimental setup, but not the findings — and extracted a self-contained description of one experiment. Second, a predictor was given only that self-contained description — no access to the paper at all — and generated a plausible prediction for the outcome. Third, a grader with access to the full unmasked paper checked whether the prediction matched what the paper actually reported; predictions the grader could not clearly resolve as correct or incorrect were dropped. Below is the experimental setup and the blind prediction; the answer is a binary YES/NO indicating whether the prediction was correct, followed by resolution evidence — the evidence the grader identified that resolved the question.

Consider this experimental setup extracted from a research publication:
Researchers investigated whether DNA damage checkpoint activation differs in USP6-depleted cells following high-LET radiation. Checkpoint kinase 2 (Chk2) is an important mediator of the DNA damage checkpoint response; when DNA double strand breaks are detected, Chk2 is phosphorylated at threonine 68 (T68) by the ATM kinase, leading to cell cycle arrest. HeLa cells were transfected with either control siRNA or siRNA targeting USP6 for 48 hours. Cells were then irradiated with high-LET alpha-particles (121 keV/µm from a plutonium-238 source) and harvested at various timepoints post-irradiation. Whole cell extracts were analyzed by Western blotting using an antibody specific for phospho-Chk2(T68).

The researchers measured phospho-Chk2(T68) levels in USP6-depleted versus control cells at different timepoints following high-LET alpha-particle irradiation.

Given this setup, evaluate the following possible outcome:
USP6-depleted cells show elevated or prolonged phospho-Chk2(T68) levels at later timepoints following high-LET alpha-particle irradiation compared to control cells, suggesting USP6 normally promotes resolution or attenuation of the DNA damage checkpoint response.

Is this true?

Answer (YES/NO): YES